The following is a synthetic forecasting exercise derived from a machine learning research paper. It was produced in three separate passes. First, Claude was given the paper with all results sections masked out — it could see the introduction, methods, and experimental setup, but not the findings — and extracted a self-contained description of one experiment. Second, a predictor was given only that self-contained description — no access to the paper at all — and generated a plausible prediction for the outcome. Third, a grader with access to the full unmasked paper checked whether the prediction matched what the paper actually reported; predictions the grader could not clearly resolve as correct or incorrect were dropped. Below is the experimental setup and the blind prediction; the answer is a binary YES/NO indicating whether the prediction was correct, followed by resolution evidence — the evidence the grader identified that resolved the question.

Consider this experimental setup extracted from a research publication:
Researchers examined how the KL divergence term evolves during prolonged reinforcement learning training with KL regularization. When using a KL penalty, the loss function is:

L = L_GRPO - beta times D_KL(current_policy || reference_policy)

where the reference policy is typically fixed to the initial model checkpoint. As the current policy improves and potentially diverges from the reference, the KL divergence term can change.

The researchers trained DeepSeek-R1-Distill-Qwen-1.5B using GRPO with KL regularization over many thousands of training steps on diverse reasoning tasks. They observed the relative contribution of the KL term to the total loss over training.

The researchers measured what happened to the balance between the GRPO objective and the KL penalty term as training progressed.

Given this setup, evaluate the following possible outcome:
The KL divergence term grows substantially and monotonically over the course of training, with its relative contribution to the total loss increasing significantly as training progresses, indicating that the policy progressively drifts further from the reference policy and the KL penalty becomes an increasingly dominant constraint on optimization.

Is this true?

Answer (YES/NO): YES